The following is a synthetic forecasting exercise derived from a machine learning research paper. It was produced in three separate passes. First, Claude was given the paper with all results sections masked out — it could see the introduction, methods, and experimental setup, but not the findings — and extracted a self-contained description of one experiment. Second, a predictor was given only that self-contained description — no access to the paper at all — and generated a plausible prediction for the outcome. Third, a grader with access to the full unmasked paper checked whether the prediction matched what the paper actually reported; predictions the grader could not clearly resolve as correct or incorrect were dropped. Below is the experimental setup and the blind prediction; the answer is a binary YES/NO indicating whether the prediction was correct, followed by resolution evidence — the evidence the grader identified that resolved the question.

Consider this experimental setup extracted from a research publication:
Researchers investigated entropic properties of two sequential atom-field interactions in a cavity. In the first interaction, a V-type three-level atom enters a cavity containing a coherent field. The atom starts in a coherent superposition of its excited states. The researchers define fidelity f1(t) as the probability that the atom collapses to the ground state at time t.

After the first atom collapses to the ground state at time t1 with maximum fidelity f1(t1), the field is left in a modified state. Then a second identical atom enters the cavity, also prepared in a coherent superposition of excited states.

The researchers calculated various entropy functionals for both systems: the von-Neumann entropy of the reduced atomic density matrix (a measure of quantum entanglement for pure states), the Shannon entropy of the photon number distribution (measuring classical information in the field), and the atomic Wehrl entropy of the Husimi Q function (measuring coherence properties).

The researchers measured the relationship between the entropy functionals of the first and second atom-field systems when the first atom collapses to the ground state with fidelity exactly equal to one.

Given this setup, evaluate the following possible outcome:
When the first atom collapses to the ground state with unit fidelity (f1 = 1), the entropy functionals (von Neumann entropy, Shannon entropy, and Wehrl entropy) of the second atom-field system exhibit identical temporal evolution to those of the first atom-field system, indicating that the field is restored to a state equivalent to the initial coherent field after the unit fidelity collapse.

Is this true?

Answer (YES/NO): YES